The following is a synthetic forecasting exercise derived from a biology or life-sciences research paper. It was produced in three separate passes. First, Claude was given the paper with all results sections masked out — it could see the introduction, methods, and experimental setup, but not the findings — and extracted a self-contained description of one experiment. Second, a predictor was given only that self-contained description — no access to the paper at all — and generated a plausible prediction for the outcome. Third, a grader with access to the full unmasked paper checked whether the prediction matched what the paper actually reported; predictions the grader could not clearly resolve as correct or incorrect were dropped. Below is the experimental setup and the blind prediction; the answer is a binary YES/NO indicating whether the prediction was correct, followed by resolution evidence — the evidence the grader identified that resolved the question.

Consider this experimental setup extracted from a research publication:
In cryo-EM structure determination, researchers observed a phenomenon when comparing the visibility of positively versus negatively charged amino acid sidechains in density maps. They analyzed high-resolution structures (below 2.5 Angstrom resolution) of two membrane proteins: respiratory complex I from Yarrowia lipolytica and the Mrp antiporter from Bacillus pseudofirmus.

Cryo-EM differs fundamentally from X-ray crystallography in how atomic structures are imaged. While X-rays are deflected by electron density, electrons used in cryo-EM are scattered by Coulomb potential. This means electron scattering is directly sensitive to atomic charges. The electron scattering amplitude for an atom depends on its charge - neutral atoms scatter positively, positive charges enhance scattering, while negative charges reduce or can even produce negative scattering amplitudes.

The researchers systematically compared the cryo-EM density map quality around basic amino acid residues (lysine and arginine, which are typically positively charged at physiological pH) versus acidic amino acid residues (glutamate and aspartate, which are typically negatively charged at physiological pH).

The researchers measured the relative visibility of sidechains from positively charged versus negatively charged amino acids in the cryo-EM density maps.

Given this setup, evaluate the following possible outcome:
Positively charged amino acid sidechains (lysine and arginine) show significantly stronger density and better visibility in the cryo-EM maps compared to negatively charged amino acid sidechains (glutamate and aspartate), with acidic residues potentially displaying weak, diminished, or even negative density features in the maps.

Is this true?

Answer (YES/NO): YES